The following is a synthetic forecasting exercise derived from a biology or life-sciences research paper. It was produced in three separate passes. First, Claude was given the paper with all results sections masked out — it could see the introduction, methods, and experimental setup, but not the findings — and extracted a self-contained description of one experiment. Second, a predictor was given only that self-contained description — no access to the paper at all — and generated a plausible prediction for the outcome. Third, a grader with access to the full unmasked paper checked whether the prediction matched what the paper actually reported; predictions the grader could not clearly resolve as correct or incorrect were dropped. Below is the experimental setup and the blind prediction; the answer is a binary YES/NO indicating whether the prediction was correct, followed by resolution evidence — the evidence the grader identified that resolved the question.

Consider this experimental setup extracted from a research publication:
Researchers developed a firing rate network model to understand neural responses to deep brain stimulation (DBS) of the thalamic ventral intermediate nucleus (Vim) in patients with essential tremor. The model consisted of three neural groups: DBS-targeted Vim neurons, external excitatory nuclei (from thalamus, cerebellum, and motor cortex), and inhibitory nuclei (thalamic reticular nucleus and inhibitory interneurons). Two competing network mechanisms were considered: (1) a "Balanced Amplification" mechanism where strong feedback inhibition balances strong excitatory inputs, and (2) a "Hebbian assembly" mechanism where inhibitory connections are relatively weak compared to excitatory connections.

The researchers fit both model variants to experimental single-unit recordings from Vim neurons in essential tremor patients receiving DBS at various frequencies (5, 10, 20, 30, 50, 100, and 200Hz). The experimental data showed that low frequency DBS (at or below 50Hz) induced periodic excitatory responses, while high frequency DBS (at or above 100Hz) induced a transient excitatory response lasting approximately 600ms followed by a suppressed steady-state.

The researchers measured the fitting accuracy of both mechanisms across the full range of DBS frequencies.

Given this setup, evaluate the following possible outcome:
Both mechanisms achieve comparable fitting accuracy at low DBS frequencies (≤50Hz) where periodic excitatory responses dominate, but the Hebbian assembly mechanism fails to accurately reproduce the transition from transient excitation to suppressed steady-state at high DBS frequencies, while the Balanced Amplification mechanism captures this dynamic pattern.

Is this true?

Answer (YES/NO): YES